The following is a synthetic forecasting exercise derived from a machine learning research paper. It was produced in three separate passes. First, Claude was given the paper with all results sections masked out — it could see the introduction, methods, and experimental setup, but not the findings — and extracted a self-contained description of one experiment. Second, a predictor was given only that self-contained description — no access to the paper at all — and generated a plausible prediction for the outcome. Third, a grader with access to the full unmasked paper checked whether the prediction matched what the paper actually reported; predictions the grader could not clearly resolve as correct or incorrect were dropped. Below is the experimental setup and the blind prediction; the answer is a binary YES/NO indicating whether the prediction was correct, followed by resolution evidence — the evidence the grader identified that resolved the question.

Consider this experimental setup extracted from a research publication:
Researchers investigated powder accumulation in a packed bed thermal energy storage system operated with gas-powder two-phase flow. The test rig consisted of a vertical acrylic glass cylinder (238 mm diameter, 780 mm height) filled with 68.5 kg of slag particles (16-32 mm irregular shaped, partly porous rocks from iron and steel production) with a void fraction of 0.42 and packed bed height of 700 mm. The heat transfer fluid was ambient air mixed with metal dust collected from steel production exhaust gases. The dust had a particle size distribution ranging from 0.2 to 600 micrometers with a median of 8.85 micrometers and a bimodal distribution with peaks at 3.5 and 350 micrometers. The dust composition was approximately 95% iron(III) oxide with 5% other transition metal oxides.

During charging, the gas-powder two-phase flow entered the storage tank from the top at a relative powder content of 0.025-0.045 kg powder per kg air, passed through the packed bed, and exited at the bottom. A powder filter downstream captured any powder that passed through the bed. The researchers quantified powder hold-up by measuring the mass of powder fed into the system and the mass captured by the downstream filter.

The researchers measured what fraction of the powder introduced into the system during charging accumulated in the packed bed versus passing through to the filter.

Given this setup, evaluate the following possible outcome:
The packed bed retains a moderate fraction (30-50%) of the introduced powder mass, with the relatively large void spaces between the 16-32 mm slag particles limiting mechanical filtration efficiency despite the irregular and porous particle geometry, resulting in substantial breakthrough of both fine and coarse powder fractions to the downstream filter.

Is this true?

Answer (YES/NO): NO